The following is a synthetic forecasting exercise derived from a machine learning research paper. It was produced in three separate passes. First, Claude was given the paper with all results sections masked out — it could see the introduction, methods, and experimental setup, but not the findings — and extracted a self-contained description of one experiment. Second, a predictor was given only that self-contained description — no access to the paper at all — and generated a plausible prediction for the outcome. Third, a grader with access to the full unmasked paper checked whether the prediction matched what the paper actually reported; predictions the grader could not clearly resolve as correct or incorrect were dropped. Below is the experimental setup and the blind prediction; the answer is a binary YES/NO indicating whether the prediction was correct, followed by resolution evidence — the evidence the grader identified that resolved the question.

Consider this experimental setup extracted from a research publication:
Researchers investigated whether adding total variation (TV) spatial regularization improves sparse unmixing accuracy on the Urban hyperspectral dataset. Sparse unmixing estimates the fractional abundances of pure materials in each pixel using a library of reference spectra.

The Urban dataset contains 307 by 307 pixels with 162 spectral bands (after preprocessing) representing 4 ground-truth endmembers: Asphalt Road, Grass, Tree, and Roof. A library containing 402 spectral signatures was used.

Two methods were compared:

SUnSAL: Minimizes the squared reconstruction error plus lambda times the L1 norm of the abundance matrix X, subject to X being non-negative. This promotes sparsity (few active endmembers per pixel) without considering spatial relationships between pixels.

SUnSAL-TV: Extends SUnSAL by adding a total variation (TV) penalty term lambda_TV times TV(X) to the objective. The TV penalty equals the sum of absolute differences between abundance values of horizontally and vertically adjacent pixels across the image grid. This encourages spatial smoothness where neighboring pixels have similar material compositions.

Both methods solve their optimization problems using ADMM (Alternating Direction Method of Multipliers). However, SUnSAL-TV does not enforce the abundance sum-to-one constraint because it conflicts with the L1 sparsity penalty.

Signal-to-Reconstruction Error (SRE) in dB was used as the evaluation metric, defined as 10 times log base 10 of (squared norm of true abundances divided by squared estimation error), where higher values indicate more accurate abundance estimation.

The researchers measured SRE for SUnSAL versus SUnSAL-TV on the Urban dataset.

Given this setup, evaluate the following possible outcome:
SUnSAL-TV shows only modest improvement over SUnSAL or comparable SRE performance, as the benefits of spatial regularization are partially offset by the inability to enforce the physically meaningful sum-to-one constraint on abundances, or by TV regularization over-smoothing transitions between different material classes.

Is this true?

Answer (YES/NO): YES